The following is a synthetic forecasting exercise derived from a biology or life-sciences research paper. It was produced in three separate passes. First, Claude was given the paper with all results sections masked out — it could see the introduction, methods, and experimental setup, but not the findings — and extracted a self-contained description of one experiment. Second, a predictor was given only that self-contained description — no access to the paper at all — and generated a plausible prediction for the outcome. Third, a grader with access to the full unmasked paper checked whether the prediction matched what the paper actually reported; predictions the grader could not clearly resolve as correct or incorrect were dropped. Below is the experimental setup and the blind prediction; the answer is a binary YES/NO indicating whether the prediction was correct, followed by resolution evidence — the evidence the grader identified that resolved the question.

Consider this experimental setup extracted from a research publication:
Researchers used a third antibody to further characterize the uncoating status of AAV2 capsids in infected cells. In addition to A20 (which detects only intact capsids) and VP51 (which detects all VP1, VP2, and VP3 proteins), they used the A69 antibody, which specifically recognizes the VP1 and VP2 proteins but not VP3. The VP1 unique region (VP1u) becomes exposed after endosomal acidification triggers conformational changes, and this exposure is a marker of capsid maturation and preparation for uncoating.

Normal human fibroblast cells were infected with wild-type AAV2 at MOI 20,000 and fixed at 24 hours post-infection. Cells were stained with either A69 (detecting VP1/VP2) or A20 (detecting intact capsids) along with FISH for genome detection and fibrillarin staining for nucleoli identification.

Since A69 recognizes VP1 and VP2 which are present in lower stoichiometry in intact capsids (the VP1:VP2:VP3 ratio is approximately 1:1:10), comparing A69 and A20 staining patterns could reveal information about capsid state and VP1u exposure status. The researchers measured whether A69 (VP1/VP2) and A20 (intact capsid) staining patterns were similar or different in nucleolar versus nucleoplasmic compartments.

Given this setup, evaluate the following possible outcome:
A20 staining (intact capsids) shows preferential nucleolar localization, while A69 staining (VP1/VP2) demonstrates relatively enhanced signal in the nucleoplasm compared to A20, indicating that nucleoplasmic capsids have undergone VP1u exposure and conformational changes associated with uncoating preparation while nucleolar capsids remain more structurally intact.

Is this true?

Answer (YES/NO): NO